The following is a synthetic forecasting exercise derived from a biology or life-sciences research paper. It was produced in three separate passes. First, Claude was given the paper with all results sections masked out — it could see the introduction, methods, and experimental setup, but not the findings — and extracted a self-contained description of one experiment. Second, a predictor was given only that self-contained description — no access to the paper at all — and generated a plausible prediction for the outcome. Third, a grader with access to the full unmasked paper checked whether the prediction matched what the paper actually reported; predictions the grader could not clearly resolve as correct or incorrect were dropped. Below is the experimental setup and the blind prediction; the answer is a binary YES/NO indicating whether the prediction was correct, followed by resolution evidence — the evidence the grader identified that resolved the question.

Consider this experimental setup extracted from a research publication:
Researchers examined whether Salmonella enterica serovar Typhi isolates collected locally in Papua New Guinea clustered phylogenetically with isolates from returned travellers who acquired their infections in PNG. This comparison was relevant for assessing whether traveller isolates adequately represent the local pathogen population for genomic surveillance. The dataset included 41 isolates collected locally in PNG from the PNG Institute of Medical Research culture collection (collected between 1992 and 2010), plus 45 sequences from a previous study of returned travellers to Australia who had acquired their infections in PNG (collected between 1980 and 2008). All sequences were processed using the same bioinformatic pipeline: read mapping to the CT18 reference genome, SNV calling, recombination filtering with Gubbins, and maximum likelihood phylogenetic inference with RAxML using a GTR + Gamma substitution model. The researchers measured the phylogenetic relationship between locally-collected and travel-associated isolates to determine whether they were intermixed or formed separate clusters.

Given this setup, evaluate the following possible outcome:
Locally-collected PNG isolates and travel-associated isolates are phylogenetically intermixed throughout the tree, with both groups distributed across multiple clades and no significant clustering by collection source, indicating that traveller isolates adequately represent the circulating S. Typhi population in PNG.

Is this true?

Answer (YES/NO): YES